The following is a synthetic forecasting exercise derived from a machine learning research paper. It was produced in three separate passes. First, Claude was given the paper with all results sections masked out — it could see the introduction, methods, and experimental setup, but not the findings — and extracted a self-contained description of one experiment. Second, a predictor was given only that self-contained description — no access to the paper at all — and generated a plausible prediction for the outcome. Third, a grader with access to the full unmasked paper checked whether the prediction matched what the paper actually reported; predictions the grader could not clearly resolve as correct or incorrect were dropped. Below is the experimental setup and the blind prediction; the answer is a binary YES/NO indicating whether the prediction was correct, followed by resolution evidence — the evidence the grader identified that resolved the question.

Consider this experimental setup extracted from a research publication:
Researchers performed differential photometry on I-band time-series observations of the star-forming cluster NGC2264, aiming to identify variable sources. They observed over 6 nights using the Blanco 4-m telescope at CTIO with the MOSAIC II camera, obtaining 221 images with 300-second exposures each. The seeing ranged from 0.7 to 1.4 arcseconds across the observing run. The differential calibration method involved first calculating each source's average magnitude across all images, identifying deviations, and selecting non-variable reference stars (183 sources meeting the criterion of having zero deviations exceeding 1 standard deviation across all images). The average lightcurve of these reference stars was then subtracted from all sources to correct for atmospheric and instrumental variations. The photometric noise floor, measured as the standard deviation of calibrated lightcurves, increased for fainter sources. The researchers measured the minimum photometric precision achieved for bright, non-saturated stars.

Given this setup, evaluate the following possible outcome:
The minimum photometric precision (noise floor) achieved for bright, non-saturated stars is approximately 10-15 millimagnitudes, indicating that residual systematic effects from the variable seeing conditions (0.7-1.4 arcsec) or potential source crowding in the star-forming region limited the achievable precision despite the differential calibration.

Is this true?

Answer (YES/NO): NO